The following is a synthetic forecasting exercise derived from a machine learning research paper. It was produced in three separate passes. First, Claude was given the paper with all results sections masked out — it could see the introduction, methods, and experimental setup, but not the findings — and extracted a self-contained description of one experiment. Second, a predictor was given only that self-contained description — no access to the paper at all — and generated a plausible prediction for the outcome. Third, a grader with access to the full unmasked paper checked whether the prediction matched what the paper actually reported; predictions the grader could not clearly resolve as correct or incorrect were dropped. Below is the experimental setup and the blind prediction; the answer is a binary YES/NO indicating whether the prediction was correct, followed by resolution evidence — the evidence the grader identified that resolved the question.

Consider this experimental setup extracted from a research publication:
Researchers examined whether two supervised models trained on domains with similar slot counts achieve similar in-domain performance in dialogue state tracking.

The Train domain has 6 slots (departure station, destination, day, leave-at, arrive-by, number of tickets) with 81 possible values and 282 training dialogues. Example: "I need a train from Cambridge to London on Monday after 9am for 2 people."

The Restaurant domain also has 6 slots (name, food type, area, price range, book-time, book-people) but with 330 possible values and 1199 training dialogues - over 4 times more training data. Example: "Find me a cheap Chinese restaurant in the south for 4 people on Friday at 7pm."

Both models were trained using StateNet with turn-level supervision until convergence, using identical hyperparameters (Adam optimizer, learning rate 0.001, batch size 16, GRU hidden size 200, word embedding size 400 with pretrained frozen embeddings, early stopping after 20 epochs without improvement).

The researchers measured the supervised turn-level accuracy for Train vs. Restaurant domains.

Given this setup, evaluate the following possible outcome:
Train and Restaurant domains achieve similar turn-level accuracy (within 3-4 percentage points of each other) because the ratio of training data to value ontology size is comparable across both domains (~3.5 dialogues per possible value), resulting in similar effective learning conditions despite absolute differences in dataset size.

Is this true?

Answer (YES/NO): NO